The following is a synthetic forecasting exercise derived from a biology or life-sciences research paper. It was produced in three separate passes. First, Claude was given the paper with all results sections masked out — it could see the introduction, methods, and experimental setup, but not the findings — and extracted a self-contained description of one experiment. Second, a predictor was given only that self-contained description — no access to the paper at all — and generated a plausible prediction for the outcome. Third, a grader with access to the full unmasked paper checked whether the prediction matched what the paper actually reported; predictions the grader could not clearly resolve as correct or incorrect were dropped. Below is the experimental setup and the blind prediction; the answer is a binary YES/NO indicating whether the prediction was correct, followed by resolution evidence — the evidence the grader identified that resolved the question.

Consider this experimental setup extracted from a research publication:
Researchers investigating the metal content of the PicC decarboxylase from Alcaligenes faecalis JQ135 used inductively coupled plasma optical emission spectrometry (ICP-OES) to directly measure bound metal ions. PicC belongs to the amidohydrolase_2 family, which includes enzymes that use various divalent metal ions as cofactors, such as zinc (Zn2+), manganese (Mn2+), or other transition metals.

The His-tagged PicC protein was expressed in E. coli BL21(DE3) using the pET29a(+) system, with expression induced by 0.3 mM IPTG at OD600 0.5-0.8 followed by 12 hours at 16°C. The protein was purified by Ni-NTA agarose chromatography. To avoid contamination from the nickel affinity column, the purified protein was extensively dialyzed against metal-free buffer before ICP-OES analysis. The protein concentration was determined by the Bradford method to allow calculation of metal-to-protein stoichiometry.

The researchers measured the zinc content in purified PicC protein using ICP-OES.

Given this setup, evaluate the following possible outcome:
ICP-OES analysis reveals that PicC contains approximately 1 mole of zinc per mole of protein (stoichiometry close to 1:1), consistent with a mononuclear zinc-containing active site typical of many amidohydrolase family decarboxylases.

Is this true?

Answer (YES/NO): YES